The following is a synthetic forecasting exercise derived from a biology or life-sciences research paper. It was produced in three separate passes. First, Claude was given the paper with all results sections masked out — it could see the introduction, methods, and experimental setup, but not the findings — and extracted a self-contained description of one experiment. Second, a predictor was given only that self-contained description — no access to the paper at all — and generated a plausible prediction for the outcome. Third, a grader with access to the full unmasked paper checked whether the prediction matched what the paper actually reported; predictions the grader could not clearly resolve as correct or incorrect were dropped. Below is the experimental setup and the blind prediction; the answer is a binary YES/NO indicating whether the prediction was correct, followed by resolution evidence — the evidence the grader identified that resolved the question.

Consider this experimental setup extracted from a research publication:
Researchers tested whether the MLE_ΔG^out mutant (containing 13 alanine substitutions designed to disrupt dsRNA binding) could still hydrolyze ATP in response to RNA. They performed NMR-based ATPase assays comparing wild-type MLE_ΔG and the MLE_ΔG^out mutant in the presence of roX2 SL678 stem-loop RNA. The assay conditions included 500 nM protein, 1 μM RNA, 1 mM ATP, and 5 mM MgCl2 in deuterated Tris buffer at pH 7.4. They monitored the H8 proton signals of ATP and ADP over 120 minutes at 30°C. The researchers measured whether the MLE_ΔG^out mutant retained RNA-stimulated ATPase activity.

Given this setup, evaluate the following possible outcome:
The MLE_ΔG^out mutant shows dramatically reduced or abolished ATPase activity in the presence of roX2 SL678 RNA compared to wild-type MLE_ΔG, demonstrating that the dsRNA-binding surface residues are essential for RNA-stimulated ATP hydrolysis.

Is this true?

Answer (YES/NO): NO